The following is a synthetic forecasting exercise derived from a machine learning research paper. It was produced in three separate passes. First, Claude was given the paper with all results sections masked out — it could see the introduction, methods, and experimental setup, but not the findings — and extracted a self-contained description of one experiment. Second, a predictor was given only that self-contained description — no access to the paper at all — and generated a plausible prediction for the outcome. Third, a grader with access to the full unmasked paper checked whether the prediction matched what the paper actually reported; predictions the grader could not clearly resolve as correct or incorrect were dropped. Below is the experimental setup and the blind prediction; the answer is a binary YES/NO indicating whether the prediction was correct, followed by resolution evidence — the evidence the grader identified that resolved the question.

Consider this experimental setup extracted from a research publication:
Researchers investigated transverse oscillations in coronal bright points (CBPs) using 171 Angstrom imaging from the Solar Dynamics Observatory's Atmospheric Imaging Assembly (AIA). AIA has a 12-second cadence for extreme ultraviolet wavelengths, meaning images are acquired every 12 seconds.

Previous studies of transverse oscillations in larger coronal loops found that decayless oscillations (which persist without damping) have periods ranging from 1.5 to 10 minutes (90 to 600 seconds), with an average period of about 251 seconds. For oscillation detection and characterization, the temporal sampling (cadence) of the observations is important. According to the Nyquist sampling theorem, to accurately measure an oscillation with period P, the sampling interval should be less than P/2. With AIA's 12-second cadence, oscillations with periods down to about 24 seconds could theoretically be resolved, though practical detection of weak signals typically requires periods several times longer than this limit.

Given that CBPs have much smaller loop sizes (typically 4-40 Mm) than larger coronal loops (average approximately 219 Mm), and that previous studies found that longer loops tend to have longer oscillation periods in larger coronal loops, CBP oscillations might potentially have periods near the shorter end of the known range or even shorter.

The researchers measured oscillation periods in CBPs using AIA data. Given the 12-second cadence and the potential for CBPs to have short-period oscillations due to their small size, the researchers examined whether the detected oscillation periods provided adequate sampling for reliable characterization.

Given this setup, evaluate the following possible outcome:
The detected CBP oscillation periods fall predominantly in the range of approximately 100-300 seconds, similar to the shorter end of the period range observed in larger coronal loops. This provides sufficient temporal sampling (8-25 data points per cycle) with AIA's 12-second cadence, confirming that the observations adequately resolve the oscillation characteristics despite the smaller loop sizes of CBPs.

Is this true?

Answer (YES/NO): NO